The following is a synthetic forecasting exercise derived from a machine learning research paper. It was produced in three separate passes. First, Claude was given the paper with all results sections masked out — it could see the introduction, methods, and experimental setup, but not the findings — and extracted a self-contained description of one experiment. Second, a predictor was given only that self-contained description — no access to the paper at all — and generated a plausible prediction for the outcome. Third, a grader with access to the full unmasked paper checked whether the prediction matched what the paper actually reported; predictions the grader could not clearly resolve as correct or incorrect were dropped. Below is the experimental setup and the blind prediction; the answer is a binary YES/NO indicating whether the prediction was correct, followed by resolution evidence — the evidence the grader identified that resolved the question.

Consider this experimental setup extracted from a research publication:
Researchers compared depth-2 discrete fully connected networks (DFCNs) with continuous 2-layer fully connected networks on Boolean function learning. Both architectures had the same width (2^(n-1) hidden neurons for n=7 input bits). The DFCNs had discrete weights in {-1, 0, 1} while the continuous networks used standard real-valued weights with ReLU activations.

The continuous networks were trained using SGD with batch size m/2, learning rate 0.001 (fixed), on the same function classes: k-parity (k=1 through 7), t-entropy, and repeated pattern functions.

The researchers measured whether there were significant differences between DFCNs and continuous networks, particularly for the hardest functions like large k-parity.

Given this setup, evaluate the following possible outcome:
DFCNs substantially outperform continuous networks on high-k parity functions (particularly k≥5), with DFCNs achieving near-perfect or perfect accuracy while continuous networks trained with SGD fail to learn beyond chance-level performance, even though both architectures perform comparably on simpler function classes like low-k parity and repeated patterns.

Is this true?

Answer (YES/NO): NO